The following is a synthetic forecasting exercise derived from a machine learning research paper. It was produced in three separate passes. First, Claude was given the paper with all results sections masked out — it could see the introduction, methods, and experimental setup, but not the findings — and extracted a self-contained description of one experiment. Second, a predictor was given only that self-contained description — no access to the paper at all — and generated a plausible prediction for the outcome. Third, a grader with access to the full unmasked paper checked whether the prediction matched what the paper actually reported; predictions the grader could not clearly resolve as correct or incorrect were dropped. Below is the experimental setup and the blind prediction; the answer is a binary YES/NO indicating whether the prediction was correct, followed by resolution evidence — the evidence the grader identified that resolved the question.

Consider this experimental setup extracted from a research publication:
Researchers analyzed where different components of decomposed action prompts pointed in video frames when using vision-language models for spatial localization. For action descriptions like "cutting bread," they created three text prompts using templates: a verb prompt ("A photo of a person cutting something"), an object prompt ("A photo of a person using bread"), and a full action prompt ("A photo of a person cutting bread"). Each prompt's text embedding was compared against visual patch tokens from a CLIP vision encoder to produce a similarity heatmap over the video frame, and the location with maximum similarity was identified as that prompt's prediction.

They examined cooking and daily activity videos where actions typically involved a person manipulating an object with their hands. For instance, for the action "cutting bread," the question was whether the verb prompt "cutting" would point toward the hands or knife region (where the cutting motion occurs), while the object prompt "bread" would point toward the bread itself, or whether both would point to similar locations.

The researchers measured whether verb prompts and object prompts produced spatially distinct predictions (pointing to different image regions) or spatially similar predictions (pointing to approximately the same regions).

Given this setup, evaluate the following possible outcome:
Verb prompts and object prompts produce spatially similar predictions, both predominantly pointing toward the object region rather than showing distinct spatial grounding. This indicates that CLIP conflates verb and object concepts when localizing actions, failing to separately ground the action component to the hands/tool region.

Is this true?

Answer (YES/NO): NO